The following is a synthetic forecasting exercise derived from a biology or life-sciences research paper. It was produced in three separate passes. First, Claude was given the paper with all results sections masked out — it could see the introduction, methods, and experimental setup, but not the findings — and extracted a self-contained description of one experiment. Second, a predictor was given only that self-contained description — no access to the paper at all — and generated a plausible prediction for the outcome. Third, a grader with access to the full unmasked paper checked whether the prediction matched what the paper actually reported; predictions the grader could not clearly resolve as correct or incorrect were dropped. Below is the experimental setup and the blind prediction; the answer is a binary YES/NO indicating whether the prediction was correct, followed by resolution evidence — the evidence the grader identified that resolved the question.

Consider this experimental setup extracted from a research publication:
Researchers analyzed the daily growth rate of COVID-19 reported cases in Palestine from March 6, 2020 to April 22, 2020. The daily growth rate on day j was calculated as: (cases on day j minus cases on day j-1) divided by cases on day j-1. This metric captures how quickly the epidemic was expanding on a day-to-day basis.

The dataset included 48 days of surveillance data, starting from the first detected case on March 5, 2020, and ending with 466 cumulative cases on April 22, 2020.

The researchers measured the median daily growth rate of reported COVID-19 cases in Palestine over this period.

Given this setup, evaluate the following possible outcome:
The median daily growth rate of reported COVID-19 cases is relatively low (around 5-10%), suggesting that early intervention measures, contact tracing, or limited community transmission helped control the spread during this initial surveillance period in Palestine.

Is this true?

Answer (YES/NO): YES